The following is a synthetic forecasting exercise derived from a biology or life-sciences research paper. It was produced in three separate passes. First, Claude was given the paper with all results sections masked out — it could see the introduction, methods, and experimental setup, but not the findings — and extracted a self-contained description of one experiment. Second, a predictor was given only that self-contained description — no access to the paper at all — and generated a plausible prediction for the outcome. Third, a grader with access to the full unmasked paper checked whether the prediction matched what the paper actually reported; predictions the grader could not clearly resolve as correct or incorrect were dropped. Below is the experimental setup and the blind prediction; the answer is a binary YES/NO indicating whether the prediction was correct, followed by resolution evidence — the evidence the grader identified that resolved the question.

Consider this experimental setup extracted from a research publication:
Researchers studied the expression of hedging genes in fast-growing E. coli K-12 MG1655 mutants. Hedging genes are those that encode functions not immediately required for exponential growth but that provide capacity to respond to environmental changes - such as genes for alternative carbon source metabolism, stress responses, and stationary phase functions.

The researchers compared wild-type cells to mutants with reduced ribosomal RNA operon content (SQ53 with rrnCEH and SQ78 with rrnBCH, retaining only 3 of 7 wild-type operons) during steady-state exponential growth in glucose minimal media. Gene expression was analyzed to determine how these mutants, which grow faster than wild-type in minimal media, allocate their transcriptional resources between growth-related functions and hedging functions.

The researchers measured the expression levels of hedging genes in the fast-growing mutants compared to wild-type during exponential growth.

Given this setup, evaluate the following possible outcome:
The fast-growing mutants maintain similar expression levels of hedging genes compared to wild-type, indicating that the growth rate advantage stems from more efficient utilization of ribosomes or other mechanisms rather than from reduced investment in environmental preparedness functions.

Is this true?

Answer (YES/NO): NO